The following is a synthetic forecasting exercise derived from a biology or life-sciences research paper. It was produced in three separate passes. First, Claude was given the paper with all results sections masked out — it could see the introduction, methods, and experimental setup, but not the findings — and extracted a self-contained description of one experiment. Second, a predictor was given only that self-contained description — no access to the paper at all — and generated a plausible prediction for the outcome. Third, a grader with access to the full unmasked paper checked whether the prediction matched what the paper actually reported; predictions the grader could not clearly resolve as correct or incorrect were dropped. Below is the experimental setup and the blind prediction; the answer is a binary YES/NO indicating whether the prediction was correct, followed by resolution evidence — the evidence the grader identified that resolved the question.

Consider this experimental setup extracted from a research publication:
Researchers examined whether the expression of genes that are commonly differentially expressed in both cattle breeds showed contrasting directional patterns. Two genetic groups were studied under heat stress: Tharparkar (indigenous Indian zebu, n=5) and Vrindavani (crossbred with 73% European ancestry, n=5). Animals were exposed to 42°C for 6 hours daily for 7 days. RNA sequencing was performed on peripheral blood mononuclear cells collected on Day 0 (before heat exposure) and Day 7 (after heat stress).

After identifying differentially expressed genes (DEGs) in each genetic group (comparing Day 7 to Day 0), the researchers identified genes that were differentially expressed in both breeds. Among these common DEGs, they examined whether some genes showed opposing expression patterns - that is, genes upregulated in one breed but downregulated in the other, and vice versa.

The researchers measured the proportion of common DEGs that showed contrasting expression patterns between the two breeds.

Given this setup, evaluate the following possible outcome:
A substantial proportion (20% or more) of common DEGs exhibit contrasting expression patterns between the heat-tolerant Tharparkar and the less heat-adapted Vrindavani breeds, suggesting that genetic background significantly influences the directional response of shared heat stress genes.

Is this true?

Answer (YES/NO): YES